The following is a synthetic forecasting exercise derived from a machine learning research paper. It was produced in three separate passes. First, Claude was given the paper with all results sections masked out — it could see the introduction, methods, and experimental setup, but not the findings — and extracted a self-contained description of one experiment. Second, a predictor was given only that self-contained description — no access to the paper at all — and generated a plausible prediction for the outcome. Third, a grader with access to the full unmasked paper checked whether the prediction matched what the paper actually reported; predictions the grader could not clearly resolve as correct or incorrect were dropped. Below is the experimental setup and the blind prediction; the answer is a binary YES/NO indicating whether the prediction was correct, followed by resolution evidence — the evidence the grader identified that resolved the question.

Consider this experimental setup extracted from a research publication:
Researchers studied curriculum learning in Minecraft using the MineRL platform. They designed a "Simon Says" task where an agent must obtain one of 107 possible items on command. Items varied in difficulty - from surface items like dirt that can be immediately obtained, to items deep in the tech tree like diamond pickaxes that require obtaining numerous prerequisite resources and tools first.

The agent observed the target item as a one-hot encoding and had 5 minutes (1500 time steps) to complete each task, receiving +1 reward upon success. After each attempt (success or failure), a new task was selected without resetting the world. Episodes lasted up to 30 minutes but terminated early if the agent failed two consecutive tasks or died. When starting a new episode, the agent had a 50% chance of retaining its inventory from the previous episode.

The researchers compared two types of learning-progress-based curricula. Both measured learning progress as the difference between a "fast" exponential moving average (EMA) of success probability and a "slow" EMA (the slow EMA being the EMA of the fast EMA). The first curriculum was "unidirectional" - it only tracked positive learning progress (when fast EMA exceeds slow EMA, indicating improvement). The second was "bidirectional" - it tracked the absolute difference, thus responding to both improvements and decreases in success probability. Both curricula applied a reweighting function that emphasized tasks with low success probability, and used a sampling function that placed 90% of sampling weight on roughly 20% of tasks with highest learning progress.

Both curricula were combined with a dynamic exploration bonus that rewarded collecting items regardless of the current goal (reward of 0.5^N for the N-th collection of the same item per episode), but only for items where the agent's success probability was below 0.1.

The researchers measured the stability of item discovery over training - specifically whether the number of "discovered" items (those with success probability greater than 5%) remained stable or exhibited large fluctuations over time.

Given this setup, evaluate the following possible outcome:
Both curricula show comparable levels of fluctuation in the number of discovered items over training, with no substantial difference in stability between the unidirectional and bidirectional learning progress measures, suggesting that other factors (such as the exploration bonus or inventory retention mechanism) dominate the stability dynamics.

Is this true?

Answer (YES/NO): NO